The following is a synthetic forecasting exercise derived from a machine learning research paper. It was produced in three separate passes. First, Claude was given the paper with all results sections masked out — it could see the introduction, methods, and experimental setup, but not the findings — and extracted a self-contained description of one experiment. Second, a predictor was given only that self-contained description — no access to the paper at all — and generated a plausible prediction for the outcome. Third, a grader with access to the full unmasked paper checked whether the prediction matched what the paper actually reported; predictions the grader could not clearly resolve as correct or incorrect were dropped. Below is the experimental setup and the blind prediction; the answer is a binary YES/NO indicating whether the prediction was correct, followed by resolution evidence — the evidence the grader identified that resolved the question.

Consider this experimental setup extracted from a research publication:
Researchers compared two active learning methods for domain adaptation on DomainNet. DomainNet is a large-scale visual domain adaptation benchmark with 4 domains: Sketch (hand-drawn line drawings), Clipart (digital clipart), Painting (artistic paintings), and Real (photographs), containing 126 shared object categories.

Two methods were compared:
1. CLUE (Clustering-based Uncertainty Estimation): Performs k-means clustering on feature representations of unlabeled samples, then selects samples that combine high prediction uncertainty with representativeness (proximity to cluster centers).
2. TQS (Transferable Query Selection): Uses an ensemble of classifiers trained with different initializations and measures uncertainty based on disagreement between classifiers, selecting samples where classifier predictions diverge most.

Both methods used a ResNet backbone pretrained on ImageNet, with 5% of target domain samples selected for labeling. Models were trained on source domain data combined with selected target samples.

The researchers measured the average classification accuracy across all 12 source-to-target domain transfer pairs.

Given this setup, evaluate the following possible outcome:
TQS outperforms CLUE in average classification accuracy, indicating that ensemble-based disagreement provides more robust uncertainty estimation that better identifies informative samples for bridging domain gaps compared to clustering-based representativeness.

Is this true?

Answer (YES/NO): YES